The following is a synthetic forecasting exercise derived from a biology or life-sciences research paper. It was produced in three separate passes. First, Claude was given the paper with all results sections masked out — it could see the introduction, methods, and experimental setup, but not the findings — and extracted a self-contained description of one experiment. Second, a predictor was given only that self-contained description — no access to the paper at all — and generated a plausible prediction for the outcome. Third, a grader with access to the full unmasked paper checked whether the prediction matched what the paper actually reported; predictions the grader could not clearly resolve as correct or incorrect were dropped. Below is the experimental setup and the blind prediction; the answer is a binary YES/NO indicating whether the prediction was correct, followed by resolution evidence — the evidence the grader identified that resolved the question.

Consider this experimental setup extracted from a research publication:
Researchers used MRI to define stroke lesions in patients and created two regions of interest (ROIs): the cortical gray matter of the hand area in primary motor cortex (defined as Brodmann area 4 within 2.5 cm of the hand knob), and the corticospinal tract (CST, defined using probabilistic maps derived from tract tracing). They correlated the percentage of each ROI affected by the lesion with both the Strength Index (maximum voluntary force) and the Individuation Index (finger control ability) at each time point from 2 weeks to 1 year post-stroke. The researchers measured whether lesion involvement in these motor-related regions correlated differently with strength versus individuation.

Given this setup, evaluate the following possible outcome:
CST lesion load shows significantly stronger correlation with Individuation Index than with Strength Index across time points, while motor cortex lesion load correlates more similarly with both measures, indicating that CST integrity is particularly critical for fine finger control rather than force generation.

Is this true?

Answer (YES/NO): NO